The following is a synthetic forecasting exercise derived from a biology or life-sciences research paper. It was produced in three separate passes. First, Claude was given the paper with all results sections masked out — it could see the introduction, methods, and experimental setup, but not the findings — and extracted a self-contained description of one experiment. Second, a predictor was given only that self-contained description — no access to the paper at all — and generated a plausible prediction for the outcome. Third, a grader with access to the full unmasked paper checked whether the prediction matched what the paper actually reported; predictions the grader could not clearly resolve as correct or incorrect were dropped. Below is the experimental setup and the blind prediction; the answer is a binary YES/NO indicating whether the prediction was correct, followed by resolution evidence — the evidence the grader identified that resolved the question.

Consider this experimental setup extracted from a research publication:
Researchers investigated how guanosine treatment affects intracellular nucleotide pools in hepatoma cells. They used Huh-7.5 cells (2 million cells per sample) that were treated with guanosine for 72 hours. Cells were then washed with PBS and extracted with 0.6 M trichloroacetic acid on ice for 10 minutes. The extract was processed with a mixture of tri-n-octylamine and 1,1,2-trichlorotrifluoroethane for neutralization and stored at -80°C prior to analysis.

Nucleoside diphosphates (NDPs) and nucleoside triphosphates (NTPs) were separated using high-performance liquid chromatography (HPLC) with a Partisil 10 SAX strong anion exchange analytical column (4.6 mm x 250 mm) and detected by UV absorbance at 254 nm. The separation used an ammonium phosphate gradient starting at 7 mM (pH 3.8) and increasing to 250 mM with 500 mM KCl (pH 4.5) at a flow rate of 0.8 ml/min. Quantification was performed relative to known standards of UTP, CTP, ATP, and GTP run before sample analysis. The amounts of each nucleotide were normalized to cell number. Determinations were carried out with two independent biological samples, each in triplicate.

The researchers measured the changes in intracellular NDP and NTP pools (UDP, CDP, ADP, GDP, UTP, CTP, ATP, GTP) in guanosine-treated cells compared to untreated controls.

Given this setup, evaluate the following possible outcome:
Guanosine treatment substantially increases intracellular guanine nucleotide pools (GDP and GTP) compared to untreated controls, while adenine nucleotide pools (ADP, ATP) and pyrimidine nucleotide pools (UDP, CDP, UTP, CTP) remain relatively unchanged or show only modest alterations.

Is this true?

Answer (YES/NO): NO